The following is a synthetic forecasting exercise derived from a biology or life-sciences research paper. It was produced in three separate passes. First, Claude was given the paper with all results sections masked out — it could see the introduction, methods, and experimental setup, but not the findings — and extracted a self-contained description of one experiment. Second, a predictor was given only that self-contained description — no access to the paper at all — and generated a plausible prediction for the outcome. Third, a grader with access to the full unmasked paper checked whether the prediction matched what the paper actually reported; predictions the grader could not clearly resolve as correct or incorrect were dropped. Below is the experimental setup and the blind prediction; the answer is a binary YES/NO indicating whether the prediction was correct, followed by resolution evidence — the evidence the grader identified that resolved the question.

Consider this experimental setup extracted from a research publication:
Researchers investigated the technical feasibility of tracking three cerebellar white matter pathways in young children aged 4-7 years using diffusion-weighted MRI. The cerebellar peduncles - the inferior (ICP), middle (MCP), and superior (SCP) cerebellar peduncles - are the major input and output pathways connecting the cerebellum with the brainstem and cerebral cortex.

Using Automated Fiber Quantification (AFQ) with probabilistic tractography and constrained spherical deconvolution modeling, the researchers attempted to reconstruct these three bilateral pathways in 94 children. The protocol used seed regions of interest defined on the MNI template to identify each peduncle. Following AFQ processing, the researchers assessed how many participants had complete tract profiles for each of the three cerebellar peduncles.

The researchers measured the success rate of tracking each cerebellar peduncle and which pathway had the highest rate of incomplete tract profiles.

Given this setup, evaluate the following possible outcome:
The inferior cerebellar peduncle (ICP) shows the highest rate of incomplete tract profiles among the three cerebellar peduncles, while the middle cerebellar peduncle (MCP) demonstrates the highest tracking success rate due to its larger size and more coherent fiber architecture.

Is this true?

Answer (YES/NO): NO